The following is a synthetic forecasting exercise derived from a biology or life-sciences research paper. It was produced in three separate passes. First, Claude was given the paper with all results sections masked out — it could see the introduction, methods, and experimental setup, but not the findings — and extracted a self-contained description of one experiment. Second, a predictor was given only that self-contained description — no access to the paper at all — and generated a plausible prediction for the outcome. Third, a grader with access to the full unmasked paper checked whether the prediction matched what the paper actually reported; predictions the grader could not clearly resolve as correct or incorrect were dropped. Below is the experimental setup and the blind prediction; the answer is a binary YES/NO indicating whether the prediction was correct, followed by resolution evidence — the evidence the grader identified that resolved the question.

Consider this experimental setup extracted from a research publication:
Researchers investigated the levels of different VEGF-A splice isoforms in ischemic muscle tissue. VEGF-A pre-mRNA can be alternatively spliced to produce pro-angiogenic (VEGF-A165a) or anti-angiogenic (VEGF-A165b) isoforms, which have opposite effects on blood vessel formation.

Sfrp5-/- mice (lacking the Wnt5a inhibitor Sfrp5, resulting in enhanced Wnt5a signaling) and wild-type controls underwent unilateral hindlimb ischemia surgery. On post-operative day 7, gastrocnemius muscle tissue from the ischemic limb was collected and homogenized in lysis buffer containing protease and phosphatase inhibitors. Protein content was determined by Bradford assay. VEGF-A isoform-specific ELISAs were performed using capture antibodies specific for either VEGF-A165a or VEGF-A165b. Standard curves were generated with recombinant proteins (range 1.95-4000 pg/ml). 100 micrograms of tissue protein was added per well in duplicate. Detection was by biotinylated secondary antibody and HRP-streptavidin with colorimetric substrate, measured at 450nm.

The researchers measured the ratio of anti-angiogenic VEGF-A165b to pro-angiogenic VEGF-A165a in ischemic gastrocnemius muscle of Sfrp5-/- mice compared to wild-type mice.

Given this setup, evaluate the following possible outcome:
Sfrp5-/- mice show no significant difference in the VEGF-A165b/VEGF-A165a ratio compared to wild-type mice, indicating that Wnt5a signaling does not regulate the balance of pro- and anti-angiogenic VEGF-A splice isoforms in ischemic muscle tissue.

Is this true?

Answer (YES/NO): NO